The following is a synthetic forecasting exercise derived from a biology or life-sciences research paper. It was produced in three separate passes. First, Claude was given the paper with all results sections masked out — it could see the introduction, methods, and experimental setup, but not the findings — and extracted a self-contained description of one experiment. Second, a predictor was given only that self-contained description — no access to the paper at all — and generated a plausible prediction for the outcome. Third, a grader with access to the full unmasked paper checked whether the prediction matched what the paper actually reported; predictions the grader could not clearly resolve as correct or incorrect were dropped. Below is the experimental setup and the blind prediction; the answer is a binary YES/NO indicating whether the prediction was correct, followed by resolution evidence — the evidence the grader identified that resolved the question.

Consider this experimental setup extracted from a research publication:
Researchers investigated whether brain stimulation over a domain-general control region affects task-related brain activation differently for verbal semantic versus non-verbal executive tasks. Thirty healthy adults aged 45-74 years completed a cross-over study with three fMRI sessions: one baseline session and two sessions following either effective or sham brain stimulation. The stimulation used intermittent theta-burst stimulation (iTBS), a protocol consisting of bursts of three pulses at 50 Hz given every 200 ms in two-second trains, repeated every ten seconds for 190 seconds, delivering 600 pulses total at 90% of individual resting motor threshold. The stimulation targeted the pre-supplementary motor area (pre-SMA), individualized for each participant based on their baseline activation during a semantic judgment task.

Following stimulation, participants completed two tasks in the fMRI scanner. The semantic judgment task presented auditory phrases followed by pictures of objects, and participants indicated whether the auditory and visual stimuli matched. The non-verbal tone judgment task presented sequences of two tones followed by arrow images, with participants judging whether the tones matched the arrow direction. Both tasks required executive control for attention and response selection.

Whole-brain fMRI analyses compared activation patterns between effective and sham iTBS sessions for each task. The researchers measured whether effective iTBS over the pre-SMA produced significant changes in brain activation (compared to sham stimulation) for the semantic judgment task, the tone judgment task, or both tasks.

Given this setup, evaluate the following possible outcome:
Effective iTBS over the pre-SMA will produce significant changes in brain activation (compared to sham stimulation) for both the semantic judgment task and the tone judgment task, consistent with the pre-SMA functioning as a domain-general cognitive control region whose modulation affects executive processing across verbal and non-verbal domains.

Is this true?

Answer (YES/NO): NO